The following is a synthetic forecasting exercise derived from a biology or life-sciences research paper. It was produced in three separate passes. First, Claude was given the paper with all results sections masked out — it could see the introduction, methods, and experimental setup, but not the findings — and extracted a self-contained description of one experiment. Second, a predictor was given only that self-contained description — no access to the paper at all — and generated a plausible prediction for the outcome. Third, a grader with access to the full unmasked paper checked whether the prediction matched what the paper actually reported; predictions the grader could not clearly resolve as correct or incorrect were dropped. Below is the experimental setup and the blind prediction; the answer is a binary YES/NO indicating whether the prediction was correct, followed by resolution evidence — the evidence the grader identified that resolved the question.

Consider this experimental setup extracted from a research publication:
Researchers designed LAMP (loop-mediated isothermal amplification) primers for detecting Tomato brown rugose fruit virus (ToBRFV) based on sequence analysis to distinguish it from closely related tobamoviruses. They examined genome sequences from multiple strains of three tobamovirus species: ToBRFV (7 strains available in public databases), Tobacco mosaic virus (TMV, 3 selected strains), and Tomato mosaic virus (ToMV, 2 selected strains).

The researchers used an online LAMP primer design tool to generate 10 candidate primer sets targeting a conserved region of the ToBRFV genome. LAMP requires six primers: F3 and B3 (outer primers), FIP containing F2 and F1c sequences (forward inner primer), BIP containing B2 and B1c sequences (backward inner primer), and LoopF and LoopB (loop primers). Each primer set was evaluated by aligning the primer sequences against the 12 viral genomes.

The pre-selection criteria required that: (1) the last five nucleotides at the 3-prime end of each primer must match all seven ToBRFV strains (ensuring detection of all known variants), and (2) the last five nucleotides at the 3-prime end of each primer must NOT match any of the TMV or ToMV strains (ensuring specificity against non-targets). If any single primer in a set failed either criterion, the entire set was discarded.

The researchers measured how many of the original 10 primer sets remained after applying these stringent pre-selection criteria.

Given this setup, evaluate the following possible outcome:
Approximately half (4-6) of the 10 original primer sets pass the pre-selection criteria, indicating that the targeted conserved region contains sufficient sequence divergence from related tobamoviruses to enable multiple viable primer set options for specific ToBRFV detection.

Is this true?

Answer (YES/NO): NO